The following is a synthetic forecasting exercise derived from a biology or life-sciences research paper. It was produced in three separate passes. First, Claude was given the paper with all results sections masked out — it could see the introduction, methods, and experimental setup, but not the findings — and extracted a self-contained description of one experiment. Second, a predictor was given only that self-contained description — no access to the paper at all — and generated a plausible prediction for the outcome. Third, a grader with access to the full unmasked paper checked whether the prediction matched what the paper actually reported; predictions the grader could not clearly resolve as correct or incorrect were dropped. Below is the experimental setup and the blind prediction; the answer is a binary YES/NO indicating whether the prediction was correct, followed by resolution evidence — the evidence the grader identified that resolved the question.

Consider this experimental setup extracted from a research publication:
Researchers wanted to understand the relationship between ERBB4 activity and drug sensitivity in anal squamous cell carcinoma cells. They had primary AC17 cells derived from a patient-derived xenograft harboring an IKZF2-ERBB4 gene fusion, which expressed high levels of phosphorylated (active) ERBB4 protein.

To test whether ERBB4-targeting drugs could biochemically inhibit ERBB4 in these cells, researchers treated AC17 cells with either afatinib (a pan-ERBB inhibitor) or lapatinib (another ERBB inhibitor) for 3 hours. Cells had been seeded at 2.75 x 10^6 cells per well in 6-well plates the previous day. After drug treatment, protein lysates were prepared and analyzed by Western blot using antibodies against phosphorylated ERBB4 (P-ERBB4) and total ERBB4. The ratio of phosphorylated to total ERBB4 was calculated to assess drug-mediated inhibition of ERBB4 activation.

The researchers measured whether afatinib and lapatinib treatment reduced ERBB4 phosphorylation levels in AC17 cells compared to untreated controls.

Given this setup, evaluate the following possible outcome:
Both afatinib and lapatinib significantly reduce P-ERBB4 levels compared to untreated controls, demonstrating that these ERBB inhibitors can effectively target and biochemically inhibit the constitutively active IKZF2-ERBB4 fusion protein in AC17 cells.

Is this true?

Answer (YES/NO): YES